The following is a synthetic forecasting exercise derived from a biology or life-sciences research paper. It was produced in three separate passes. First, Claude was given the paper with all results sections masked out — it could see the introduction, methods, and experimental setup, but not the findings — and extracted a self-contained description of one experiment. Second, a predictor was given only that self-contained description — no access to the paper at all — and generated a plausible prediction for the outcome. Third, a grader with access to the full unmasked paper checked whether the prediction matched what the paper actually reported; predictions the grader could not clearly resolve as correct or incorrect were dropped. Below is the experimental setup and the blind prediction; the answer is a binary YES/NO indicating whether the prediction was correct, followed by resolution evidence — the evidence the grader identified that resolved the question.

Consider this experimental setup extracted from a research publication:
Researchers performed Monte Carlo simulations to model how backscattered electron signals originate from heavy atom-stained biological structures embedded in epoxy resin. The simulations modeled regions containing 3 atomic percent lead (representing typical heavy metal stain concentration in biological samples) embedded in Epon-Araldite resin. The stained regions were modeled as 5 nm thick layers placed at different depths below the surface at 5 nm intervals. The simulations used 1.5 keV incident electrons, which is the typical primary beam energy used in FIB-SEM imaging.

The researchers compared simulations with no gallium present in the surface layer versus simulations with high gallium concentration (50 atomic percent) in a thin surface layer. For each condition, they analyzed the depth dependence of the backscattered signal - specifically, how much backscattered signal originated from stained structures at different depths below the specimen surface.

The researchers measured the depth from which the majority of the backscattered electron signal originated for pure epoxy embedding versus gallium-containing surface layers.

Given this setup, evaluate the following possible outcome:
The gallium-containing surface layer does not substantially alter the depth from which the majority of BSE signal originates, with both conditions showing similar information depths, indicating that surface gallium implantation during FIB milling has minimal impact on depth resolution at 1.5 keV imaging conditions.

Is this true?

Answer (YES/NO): NO